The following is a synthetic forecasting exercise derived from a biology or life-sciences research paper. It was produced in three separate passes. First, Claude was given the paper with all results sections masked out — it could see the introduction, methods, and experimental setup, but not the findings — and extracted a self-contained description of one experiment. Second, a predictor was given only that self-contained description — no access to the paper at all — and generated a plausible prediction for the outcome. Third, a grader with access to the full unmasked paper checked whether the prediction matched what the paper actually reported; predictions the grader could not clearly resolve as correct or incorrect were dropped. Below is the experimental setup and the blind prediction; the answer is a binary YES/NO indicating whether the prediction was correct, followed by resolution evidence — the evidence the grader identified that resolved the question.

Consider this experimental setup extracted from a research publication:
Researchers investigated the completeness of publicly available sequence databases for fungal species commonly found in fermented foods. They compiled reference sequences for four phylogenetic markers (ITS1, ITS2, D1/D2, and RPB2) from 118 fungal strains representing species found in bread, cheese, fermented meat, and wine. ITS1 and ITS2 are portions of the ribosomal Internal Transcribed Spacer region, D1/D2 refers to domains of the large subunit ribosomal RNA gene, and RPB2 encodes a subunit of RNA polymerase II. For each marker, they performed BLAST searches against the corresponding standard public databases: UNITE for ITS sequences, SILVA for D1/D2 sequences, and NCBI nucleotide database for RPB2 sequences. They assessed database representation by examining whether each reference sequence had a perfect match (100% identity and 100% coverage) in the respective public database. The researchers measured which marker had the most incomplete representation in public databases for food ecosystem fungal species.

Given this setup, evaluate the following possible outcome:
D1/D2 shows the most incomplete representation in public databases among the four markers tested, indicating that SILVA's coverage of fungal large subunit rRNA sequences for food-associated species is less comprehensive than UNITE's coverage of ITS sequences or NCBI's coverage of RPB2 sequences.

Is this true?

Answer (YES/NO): NO